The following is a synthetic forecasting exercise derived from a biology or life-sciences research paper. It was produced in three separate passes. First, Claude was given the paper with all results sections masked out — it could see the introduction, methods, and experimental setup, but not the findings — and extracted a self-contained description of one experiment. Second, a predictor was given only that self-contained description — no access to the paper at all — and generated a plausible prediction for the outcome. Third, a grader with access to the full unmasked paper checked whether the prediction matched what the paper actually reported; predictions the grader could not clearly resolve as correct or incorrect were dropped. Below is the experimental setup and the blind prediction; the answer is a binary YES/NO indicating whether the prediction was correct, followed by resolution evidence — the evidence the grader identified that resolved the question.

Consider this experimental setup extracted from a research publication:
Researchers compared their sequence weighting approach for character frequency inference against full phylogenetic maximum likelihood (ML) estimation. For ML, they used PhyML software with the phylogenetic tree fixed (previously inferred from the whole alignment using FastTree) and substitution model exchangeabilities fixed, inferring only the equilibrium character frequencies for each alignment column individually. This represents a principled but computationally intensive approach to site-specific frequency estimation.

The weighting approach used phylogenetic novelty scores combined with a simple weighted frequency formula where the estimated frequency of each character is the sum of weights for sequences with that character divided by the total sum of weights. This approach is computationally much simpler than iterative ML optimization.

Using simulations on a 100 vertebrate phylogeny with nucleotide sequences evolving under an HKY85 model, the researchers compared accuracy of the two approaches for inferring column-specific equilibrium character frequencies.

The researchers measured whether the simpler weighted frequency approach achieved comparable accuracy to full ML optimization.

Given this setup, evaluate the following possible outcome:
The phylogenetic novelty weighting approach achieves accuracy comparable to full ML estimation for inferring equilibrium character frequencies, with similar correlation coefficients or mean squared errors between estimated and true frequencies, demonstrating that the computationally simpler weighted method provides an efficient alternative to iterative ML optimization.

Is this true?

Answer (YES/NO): NO